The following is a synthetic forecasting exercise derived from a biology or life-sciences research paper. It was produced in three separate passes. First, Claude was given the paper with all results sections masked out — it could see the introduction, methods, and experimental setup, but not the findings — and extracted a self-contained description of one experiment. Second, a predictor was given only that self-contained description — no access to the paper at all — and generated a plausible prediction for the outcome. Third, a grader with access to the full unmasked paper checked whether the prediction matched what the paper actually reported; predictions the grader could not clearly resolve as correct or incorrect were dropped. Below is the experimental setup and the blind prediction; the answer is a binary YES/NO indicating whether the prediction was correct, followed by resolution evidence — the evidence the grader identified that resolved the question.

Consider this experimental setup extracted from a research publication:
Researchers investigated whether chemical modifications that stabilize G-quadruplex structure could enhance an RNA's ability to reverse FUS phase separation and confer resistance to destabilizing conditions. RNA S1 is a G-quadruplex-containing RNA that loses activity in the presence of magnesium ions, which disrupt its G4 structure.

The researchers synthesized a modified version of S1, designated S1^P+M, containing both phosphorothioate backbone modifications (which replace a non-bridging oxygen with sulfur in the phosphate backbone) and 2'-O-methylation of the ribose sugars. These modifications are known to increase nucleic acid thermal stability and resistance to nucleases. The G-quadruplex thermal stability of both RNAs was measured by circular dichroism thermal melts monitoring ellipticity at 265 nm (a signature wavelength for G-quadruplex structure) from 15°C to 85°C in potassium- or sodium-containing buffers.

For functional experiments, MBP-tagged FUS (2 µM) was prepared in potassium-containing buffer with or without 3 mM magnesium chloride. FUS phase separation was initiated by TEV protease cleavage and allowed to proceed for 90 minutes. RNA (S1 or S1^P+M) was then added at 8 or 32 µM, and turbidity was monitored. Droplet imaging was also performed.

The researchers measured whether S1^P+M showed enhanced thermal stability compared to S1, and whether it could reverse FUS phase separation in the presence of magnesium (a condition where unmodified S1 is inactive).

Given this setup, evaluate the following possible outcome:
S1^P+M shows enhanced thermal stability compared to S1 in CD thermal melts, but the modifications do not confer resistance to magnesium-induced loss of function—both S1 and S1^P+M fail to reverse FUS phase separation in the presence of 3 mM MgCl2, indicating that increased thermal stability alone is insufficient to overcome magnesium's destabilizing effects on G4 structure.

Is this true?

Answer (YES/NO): NO